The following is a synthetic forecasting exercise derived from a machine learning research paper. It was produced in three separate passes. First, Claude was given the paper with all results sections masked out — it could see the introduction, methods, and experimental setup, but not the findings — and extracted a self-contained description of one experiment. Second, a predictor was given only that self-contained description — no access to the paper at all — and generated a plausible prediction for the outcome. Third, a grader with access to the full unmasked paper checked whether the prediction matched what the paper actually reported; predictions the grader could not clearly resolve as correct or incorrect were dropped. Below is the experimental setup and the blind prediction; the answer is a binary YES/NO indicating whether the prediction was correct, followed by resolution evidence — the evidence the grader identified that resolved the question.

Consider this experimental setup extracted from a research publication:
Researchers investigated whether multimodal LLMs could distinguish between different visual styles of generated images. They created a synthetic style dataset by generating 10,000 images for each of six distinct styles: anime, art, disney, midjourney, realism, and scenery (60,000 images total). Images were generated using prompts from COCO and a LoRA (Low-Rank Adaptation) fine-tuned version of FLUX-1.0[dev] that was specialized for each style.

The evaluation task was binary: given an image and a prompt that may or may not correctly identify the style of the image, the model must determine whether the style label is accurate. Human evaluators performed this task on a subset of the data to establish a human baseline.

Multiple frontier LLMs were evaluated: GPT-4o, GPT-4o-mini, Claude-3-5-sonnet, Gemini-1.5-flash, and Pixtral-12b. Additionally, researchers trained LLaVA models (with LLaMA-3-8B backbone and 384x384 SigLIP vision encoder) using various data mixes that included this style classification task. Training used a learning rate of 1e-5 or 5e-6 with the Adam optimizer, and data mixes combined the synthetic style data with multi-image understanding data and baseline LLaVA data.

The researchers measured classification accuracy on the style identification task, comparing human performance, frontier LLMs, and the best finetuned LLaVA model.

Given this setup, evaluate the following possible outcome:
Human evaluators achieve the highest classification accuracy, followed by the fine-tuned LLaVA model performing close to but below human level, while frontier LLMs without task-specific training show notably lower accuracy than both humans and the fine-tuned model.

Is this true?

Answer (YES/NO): NO